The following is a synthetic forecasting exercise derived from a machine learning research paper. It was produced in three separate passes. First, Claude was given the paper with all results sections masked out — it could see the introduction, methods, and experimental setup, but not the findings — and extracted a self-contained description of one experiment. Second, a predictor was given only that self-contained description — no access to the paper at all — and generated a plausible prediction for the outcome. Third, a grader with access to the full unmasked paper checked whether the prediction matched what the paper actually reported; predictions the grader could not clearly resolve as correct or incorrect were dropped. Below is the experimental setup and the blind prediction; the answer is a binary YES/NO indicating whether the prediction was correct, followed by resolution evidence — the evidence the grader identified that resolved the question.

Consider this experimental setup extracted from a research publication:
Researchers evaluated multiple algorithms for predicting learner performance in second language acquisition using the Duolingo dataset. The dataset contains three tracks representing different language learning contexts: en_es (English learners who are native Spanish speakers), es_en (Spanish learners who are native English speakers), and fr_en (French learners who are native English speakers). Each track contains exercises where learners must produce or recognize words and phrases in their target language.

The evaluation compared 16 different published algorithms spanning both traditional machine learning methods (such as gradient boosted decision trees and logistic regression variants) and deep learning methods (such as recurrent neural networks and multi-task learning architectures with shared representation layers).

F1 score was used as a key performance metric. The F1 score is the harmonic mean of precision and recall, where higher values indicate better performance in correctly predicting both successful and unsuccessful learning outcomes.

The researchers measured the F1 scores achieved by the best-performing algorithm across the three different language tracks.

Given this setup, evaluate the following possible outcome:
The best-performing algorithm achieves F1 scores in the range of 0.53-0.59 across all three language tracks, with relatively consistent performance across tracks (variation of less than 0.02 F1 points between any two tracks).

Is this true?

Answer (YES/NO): NO